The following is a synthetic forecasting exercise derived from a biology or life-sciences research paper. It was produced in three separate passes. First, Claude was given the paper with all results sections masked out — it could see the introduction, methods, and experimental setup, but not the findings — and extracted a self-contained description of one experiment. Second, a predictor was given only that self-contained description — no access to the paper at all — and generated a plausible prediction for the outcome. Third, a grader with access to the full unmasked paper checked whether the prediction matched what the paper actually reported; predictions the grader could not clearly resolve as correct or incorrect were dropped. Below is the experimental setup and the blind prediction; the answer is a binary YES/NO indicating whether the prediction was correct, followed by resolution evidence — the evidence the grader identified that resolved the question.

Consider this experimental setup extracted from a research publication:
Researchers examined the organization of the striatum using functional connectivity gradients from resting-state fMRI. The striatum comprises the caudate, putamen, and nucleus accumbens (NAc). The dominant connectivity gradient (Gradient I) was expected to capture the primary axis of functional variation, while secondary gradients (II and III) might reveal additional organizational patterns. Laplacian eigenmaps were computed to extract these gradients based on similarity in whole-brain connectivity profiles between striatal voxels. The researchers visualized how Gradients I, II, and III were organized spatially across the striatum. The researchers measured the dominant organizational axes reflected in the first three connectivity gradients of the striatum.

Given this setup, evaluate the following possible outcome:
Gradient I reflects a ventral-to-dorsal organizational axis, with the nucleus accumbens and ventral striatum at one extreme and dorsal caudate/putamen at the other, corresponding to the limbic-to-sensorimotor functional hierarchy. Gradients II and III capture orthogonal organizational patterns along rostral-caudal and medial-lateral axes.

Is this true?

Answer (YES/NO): NO